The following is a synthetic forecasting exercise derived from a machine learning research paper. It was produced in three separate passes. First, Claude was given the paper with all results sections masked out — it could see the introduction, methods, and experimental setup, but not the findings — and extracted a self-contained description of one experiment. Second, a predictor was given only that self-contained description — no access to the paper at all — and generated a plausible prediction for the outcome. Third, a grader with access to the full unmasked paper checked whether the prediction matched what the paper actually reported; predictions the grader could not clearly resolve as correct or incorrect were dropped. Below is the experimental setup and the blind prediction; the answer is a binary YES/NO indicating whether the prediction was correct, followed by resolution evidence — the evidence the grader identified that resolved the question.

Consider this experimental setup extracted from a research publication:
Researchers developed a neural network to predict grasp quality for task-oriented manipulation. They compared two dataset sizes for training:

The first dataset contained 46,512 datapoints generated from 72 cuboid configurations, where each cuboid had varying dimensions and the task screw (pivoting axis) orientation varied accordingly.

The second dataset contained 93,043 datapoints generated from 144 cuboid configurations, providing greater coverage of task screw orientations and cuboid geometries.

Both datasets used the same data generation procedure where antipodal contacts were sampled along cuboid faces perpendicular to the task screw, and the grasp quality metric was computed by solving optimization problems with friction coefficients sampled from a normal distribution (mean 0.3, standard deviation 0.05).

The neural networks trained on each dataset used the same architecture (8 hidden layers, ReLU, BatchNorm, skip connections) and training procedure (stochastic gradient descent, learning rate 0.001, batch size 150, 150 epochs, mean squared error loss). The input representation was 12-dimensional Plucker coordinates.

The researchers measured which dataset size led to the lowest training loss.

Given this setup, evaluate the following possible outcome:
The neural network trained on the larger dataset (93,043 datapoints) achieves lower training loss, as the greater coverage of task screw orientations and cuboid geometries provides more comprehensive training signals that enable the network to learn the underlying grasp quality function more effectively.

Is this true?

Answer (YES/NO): NO